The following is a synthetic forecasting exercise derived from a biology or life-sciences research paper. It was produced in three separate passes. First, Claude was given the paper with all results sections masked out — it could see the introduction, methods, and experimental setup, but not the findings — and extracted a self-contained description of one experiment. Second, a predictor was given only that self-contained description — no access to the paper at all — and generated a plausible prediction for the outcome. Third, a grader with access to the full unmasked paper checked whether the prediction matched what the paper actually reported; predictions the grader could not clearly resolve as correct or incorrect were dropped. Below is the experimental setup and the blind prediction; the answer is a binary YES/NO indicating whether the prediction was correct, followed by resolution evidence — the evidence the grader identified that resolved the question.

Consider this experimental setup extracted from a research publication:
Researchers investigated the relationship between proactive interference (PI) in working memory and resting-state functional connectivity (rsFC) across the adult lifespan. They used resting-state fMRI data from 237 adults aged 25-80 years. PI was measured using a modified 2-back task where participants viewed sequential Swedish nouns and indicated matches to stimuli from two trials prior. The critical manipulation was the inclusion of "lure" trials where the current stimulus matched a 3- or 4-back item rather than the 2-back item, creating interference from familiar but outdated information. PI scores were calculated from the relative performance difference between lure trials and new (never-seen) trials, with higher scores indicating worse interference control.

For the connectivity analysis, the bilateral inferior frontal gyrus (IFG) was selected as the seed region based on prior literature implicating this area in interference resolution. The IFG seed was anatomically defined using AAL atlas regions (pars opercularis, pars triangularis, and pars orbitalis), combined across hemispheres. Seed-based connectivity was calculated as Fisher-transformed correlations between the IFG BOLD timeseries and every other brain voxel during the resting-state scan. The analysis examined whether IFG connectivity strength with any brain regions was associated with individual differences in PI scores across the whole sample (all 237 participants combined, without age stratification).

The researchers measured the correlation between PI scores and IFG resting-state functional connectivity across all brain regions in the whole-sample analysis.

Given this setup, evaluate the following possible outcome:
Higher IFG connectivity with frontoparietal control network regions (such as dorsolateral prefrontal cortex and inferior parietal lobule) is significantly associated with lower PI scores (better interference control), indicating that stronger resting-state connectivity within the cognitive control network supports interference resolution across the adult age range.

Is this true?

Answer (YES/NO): NO